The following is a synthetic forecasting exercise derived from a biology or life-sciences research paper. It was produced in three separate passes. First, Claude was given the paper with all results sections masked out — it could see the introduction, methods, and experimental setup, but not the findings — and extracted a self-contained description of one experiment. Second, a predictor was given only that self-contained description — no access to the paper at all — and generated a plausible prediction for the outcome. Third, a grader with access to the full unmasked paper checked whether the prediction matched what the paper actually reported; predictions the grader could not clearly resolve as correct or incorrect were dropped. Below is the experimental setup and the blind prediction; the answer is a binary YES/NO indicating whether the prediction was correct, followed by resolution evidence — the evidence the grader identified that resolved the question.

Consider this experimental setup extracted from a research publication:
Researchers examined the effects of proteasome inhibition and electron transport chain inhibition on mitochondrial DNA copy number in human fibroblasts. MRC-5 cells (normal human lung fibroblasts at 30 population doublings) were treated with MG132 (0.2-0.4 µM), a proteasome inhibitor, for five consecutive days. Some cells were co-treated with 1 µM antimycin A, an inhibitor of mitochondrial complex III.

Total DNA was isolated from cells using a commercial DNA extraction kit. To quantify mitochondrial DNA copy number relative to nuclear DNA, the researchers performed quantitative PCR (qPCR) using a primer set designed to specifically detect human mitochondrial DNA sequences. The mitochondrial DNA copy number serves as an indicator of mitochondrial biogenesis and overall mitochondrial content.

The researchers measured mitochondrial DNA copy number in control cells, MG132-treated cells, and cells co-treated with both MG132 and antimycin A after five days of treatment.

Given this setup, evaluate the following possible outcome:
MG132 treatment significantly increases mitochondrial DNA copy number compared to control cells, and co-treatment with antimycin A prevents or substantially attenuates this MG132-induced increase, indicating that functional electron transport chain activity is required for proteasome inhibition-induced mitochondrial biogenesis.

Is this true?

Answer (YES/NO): NO